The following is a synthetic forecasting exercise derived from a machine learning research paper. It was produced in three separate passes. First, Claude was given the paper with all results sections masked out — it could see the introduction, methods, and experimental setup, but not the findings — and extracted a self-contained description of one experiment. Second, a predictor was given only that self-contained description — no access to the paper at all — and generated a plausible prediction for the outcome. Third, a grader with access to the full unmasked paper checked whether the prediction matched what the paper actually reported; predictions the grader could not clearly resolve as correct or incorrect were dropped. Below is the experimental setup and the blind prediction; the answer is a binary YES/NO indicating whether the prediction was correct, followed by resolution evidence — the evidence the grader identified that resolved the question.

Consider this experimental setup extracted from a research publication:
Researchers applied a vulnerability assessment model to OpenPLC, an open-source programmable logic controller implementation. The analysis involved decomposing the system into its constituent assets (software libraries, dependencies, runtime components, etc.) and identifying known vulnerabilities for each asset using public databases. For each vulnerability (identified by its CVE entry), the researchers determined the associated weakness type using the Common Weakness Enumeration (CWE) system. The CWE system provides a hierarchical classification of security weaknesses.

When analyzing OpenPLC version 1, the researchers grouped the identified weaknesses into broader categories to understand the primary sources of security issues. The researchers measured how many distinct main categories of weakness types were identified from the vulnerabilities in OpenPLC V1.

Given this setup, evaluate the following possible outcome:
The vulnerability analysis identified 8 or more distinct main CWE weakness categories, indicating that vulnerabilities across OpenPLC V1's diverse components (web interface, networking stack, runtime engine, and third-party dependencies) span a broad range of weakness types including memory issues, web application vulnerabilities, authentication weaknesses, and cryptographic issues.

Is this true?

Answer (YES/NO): NO